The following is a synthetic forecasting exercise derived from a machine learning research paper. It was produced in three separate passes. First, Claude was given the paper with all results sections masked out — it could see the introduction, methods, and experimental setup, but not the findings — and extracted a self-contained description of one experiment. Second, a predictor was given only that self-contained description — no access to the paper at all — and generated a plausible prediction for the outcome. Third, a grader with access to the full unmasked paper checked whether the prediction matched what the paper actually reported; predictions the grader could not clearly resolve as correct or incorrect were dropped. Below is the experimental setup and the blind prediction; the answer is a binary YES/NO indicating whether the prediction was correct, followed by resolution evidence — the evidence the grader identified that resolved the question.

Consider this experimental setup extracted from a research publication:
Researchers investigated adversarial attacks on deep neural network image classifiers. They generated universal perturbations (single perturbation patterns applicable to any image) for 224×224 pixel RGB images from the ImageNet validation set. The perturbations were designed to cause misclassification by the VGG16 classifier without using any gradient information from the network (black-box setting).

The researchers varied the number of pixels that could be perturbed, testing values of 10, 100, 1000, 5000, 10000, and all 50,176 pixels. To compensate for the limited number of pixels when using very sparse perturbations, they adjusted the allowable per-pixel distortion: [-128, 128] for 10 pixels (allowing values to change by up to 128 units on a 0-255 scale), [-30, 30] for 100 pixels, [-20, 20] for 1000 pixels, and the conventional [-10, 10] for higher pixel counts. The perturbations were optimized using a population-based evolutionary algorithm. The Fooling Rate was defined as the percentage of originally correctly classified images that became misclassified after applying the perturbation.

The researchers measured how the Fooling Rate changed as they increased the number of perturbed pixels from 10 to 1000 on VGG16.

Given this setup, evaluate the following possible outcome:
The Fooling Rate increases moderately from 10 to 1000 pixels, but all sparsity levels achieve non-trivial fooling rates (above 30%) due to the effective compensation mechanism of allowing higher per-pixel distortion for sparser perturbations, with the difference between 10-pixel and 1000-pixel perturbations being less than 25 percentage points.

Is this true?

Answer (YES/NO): YES